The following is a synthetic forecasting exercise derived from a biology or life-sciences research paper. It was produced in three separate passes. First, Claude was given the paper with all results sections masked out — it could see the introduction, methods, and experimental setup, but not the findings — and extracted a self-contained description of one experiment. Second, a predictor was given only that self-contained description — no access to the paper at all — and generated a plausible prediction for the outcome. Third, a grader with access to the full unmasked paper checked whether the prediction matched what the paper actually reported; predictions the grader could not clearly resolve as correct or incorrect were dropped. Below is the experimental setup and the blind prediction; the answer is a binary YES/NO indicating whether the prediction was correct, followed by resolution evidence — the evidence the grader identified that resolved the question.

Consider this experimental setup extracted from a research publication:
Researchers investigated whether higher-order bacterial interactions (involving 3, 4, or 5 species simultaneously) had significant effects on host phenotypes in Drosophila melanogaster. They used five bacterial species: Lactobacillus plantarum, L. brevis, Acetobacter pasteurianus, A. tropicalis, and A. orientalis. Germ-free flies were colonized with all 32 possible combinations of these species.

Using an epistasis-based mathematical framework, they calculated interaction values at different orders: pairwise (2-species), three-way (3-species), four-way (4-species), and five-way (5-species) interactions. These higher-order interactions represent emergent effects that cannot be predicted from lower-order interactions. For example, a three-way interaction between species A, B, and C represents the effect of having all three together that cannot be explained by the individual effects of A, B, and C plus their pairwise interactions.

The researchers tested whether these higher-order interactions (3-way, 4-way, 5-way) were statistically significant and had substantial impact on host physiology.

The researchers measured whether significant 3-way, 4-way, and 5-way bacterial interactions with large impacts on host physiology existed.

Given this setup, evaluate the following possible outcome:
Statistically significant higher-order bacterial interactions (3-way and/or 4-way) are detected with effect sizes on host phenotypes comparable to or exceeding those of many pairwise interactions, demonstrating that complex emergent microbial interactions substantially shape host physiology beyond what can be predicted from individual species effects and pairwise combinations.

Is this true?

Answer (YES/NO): YES